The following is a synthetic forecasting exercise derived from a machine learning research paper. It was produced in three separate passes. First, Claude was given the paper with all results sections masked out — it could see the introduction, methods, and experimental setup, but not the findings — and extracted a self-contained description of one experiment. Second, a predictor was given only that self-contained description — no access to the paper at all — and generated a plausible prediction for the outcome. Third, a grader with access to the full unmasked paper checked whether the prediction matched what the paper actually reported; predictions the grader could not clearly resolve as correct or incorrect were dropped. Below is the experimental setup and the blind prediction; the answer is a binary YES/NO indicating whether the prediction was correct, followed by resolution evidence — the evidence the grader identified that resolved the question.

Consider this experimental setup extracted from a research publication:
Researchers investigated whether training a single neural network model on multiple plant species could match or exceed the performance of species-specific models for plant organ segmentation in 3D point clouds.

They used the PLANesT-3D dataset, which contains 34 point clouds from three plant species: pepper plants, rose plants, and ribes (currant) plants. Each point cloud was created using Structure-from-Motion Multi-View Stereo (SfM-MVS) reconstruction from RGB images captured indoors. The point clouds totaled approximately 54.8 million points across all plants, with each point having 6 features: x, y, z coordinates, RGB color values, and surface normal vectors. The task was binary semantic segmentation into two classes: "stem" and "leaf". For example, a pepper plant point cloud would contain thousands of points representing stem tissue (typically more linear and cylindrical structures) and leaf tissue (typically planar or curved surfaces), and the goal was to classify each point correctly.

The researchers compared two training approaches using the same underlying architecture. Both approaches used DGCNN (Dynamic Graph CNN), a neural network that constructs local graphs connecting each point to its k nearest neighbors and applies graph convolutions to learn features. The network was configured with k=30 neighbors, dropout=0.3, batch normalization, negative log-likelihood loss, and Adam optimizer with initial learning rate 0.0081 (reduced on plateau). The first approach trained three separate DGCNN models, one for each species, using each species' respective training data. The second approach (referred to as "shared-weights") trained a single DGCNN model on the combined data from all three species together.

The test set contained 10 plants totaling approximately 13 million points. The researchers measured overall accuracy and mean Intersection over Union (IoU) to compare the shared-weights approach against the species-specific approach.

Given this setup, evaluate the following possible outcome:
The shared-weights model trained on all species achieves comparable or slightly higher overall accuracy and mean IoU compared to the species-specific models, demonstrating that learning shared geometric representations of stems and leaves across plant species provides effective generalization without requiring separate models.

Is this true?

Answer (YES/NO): NO